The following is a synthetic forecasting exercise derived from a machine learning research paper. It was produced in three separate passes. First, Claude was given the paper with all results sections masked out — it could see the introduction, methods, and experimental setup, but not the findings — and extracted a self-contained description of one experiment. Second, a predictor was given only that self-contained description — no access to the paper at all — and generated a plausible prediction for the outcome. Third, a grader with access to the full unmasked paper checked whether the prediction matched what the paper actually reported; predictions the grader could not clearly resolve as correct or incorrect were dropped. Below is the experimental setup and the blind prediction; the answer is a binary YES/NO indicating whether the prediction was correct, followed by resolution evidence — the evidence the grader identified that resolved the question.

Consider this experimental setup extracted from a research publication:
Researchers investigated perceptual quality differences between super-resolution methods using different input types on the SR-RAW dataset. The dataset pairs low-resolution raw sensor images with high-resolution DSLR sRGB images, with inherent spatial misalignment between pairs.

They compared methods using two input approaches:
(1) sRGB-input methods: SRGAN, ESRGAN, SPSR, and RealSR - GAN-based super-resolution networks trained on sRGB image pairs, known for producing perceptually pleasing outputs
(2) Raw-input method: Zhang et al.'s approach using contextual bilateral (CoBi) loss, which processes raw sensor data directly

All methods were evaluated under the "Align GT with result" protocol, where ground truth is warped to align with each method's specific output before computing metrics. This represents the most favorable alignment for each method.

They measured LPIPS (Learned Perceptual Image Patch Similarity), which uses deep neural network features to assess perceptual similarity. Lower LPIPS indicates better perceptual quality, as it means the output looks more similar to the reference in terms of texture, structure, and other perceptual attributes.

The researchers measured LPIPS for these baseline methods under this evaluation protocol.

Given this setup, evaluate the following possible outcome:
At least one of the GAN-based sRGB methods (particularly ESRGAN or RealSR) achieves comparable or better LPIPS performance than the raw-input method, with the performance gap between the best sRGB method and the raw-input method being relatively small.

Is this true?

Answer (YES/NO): NO